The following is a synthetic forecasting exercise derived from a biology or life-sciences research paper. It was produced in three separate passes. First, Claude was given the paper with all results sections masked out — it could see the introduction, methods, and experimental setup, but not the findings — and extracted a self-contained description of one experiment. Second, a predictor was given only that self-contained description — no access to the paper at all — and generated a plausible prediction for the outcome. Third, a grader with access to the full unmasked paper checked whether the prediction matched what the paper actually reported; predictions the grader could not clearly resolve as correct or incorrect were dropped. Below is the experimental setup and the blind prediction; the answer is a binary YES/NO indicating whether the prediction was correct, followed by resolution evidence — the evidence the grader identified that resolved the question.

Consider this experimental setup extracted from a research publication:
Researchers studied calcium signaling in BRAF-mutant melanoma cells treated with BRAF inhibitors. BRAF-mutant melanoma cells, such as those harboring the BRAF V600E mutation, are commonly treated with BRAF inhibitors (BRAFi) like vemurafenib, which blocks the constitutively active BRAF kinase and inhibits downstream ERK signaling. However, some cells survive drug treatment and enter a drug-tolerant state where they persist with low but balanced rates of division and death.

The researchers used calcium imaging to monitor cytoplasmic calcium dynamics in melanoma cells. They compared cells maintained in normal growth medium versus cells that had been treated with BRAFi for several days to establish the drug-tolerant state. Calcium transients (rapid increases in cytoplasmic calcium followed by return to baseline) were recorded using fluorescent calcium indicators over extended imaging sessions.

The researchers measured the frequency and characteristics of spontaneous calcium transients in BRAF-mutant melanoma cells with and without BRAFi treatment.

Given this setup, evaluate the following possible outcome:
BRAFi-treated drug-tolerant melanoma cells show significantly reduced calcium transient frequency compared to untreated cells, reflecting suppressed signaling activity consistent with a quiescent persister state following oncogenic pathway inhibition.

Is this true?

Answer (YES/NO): NO